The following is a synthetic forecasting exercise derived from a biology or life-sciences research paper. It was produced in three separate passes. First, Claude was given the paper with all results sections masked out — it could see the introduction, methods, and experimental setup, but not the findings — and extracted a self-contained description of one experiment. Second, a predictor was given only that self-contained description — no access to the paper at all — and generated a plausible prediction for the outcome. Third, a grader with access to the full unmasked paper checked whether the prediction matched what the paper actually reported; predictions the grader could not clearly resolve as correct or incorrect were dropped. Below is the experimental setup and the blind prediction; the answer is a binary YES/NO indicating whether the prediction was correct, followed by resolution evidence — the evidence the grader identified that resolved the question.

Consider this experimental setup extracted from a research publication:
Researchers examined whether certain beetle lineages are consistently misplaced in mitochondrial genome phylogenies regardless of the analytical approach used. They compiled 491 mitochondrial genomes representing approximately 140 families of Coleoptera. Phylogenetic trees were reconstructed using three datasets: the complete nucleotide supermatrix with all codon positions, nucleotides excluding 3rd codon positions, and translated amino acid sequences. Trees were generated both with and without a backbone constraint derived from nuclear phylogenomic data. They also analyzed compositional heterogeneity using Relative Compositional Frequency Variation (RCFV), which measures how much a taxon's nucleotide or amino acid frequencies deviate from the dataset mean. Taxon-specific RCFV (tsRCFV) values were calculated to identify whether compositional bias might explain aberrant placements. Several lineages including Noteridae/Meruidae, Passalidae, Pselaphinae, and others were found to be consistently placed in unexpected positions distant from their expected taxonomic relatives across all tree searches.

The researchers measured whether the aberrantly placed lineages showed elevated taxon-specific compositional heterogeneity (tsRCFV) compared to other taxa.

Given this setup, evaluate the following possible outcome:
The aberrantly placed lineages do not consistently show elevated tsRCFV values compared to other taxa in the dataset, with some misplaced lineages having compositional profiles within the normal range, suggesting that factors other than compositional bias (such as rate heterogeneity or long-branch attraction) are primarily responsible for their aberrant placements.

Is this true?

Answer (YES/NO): YES